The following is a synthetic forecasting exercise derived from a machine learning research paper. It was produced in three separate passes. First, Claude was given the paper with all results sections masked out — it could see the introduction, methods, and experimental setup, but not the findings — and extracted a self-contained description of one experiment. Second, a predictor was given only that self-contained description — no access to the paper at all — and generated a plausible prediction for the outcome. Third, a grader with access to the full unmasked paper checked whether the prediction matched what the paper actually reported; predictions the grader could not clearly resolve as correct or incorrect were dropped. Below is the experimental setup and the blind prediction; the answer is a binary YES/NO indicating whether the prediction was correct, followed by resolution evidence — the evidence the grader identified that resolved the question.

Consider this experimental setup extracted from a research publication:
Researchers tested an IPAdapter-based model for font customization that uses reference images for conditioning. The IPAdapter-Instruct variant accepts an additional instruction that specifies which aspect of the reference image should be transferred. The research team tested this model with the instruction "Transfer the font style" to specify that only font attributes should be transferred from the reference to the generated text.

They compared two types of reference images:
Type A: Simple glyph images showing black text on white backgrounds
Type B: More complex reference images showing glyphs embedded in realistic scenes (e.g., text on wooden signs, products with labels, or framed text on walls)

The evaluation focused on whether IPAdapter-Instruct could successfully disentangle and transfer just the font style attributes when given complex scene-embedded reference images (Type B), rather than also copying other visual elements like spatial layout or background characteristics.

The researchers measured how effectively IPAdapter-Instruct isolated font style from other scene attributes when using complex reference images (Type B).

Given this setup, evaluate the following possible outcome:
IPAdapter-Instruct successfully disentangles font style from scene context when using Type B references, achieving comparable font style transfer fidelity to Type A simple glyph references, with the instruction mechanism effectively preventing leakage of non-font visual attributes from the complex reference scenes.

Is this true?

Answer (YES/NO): NO